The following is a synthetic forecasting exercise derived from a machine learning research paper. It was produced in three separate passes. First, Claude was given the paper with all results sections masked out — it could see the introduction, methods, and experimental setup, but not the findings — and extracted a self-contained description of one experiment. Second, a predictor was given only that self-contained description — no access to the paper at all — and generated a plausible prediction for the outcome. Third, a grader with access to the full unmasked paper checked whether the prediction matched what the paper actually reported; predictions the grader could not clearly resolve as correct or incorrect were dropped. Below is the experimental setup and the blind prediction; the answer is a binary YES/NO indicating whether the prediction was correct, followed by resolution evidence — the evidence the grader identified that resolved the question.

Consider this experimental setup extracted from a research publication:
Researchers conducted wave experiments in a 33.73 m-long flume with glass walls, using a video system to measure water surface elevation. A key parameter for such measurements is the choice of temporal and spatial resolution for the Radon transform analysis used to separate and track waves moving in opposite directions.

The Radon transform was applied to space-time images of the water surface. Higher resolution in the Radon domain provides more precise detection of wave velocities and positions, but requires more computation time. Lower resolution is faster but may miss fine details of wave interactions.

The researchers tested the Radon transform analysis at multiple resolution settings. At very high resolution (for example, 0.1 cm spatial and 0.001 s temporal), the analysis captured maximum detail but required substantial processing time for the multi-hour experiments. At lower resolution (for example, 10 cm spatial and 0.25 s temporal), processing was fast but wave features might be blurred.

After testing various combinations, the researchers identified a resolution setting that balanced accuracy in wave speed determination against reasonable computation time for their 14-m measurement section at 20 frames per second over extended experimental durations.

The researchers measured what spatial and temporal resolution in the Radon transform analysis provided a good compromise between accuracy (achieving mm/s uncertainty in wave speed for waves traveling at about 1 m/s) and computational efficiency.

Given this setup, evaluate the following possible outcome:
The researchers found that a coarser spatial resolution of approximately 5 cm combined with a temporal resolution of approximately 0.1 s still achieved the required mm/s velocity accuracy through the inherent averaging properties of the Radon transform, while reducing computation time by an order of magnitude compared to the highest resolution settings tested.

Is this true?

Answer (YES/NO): NO